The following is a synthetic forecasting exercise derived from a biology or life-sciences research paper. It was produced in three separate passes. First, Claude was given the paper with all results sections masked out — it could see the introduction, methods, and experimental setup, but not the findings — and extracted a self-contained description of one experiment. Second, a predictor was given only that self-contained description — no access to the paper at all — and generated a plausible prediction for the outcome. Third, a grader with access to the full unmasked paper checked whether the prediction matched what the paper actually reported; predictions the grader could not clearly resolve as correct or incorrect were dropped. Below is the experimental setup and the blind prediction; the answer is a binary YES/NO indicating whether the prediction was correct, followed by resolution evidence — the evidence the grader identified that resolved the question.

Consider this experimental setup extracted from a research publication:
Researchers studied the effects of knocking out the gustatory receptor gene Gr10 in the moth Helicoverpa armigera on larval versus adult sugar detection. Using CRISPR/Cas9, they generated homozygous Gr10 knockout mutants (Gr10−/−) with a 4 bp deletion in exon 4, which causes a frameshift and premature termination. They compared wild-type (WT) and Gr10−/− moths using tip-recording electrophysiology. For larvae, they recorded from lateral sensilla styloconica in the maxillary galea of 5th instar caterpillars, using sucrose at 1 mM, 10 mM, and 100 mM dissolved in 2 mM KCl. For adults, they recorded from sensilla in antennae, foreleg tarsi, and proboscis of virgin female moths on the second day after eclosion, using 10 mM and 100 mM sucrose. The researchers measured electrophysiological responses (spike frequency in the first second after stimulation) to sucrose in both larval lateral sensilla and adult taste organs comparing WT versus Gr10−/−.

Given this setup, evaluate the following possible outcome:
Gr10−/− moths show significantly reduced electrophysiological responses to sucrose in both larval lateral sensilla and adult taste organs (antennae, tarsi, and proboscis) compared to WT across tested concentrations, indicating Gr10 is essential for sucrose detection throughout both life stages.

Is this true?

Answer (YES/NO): NO